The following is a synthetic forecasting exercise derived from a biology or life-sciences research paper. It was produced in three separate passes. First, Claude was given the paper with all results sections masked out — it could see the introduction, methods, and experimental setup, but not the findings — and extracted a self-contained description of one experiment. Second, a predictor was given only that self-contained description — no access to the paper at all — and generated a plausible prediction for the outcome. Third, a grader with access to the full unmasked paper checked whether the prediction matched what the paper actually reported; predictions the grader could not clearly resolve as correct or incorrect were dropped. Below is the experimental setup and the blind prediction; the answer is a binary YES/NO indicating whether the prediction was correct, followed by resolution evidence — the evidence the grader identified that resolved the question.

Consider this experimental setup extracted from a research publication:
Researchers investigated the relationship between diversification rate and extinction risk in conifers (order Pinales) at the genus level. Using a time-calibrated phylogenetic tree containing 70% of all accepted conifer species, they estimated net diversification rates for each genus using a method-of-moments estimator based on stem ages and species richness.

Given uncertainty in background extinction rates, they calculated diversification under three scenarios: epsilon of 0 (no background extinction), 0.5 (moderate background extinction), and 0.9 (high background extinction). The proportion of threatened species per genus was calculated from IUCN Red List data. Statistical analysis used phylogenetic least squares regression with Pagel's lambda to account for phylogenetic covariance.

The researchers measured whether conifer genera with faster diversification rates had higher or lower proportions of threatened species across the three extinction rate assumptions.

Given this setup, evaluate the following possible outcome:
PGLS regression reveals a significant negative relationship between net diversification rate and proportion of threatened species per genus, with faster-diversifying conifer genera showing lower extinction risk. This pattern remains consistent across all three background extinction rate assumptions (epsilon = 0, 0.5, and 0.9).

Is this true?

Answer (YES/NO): NO